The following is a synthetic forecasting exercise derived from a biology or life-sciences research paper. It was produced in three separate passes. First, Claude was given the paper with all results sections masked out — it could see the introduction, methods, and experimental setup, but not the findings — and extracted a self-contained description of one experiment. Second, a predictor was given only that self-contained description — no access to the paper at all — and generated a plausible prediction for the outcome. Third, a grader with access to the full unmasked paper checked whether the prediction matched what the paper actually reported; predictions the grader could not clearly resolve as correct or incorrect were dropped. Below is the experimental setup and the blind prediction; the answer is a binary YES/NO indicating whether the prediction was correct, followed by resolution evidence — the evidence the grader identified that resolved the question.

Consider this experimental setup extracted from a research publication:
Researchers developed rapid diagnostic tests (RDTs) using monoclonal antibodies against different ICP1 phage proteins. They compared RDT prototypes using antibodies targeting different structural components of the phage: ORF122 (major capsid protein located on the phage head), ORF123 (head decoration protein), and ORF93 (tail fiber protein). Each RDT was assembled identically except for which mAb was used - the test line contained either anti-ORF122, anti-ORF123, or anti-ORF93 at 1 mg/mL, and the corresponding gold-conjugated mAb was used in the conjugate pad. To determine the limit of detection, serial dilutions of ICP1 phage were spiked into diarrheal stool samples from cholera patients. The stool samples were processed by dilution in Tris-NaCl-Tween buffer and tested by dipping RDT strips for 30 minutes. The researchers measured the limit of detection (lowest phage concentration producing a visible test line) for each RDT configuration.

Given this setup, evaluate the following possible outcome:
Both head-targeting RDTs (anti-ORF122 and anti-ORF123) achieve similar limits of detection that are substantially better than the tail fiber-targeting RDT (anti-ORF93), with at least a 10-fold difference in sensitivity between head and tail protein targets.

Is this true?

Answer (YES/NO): NO